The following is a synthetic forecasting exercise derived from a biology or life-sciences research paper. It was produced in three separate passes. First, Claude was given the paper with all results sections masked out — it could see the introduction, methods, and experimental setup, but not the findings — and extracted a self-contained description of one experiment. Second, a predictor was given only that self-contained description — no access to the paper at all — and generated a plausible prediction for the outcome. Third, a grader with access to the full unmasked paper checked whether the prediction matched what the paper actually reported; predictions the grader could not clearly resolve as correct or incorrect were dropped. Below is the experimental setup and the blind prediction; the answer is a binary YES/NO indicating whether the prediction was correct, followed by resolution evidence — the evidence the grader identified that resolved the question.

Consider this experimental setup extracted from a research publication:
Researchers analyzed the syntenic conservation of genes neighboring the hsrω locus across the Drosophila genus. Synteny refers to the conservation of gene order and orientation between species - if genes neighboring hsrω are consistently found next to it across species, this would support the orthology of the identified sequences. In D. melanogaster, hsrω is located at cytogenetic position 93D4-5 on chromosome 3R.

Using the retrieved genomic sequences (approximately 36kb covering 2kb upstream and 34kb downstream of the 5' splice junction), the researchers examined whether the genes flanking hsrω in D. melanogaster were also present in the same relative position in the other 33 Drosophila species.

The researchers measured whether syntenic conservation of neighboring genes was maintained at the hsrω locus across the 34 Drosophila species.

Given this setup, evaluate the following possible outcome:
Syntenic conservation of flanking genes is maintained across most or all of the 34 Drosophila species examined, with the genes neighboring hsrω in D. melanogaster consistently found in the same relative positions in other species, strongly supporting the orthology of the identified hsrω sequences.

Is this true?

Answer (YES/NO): YES